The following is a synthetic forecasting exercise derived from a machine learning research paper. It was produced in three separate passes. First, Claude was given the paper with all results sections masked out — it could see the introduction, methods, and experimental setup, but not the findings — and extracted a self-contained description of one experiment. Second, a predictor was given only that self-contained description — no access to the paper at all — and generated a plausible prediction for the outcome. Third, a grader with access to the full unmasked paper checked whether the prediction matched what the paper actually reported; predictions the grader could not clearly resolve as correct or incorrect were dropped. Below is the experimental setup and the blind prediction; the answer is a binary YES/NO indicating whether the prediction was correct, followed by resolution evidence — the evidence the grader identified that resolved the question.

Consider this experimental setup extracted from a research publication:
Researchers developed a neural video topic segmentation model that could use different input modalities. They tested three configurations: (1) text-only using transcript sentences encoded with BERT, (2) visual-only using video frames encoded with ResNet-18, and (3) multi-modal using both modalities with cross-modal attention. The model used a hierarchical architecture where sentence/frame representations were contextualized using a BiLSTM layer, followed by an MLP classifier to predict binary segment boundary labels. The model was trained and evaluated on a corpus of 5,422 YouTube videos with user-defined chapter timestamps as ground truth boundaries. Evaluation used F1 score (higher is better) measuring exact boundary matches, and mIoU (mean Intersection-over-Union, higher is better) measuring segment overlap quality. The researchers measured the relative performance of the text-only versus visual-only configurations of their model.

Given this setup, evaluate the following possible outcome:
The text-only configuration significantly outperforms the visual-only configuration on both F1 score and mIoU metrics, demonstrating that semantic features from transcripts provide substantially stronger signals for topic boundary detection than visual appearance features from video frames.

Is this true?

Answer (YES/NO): YES